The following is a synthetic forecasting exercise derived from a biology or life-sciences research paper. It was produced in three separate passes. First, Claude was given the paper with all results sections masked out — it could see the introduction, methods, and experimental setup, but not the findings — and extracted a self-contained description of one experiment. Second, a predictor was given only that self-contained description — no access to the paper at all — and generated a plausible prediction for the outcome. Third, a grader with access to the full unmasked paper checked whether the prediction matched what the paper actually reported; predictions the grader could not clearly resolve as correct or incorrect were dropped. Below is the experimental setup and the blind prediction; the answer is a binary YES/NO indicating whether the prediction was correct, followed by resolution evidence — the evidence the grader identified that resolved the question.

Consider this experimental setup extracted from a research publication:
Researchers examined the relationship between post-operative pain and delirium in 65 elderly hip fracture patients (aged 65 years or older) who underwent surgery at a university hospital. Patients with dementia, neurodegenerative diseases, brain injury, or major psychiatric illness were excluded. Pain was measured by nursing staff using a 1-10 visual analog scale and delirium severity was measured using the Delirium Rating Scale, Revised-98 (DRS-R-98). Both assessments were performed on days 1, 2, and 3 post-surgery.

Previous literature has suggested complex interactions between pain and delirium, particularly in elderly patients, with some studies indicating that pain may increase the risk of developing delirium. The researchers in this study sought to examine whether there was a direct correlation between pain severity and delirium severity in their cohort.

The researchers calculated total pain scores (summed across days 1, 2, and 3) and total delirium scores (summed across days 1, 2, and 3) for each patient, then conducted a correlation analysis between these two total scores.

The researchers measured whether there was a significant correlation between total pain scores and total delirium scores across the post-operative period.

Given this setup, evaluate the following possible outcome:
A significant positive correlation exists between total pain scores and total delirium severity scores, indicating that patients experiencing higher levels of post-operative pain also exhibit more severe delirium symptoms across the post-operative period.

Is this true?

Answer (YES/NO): NO